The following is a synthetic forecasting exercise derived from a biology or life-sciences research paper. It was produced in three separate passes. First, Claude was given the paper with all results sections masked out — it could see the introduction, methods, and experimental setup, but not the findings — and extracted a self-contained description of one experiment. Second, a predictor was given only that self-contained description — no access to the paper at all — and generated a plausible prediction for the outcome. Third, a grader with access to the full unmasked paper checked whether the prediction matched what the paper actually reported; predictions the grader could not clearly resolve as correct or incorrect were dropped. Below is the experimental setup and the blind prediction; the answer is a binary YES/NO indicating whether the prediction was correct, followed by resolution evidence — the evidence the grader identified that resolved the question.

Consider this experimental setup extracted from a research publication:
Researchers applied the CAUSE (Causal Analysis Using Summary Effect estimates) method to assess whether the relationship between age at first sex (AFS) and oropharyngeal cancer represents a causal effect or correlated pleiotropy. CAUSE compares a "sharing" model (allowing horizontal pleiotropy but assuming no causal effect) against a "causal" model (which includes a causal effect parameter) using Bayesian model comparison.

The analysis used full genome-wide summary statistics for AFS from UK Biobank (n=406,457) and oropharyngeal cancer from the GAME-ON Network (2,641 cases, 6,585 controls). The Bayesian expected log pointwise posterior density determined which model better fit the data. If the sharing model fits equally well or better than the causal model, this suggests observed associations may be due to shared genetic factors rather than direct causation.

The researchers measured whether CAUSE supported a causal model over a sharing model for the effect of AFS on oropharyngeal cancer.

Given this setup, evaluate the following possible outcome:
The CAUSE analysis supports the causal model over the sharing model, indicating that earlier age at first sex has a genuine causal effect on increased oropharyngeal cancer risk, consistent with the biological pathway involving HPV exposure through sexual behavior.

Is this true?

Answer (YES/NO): NO